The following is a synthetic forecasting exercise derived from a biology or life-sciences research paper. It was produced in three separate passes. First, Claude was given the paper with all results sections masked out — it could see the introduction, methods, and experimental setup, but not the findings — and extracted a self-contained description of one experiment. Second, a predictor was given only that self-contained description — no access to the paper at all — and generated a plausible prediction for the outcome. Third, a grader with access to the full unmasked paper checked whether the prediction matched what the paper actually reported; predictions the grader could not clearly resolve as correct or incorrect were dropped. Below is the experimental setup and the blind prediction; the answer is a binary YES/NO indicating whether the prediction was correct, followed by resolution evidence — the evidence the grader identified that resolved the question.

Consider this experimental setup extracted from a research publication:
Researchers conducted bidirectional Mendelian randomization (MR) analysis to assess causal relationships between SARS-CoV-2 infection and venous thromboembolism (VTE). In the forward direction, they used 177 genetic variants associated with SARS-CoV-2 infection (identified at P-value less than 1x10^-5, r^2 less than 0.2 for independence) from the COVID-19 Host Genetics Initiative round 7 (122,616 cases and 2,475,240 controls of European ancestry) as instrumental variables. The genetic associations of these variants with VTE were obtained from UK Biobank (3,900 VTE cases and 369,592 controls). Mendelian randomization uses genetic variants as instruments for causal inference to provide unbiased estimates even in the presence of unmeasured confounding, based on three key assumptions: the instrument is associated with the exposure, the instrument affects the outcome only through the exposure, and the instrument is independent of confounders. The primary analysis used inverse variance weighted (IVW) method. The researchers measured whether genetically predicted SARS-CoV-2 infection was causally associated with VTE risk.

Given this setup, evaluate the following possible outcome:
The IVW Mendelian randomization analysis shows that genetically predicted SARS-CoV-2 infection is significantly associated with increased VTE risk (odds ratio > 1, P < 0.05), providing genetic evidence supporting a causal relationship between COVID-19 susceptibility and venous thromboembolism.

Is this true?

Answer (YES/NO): YES